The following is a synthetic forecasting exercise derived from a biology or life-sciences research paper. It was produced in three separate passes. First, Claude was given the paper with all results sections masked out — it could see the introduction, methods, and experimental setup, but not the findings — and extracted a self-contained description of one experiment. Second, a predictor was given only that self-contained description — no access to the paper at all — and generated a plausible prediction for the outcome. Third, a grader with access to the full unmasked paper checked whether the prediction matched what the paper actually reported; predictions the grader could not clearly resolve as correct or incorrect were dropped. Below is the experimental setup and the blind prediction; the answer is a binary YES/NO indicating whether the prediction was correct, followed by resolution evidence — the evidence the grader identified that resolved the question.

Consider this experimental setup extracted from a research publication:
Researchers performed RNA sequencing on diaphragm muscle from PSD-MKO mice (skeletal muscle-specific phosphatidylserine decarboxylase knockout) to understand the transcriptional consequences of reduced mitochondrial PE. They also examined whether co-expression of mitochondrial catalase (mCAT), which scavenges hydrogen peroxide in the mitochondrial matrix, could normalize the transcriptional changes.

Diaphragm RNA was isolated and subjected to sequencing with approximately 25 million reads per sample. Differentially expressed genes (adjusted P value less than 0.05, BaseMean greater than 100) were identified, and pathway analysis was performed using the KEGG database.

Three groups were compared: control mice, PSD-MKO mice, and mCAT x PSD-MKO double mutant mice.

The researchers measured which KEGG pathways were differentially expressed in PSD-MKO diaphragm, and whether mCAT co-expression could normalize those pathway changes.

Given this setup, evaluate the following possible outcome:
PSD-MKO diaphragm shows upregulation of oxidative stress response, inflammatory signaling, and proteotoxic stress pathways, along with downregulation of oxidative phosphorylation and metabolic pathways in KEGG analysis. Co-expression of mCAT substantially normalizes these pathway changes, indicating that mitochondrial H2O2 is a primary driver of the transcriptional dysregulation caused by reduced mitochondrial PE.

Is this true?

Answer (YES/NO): NO